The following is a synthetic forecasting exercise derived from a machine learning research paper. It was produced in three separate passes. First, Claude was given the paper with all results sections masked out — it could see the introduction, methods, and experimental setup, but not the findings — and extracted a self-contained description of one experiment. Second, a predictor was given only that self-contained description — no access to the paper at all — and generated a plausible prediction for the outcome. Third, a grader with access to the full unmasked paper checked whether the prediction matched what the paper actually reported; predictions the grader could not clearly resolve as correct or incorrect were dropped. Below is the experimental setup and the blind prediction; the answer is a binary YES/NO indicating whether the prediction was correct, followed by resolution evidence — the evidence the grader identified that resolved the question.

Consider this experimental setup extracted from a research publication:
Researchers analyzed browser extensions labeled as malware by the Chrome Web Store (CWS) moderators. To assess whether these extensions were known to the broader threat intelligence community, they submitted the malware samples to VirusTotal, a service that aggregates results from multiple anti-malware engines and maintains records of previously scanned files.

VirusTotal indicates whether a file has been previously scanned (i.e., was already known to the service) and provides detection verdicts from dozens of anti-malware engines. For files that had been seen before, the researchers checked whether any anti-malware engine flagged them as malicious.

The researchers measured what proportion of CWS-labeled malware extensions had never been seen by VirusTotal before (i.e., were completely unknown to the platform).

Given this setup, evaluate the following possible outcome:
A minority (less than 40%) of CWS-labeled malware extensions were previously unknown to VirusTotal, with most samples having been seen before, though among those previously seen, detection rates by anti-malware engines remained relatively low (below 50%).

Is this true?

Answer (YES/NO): NO